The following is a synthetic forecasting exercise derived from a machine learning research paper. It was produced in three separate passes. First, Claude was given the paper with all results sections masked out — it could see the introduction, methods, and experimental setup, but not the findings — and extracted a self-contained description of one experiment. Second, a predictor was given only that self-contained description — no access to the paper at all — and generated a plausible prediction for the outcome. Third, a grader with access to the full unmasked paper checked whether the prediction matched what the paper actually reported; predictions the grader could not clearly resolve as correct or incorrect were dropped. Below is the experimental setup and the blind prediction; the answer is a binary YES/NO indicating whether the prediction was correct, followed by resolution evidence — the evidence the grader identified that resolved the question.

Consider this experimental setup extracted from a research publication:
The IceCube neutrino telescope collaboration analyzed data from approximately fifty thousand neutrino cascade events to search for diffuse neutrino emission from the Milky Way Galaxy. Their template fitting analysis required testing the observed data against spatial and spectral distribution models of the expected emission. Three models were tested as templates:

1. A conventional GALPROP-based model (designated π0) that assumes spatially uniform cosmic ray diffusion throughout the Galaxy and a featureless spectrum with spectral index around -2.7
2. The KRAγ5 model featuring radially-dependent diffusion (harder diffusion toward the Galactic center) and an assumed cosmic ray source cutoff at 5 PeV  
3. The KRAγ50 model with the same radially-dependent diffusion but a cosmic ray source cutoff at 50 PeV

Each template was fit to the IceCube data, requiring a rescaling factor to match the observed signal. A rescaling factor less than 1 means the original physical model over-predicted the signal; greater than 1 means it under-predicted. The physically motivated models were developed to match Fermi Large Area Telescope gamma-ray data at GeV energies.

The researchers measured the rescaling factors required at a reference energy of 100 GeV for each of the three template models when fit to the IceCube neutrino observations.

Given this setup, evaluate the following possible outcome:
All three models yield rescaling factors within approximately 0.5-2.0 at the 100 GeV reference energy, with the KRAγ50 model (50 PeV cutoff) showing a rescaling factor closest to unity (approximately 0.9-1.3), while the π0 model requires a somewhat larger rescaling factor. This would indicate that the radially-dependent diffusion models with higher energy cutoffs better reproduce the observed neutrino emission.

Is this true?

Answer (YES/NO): NO